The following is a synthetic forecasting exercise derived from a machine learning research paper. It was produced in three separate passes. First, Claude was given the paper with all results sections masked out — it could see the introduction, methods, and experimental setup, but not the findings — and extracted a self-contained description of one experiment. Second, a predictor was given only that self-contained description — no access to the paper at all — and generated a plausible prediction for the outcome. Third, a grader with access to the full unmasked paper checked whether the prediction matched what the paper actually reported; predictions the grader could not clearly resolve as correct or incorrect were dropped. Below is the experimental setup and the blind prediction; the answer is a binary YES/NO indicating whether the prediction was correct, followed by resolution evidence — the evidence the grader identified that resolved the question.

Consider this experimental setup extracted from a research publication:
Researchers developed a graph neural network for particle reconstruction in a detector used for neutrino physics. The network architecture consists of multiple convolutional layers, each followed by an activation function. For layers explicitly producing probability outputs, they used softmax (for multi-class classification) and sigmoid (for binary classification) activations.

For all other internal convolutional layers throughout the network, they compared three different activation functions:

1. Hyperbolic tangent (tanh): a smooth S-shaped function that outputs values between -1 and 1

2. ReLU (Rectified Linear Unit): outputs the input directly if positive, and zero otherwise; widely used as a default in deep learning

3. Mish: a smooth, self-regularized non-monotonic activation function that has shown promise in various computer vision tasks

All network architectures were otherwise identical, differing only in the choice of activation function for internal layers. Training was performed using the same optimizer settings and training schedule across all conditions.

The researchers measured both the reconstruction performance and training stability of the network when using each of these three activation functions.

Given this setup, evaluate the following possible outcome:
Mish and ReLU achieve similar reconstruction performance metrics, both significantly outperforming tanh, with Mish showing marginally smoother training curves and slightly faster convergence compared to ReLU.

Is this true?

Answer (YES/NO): NO